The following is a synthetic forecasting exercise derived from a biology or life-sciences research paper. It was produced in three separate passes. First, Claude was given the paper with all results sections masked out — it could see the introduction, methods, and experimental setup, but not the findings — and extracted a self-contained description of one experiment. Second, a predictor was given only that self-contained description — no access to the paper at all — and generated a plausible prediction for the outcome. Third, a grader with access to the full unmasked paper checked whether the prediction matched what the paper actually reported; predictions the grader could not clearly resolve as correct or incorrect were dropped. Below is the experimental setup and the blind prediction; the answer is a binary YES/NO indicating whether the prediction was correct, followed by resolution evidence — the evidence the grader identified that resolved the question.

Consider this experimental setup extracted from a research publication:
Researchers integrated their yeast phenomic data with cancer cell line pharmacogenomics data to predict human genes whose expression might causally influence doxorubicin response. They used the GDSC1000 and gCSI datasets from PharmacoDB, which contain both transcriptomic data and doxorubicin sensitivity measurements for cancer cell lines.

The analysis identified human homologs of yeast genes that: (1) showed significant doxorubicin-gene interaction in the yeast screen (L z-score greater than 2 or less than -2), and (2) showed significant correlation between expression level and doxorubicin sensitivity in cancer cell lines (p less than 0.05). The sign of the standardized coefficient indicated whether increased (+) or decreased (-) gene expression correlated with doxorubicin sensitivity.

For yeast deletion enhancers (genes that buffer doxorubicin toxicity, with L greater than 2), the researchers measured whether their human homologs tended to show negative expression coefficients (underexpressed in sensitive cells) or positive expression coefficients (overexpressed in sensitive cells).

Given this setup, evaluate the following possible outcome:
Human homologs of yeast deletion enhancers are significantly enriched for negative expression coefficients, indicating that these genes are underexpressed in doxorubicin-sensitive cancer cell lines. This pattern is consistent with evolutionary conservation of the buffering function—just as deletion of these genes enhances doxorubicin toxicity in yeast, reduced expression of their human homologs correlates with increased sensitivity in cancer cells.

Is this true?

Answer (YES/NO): NO